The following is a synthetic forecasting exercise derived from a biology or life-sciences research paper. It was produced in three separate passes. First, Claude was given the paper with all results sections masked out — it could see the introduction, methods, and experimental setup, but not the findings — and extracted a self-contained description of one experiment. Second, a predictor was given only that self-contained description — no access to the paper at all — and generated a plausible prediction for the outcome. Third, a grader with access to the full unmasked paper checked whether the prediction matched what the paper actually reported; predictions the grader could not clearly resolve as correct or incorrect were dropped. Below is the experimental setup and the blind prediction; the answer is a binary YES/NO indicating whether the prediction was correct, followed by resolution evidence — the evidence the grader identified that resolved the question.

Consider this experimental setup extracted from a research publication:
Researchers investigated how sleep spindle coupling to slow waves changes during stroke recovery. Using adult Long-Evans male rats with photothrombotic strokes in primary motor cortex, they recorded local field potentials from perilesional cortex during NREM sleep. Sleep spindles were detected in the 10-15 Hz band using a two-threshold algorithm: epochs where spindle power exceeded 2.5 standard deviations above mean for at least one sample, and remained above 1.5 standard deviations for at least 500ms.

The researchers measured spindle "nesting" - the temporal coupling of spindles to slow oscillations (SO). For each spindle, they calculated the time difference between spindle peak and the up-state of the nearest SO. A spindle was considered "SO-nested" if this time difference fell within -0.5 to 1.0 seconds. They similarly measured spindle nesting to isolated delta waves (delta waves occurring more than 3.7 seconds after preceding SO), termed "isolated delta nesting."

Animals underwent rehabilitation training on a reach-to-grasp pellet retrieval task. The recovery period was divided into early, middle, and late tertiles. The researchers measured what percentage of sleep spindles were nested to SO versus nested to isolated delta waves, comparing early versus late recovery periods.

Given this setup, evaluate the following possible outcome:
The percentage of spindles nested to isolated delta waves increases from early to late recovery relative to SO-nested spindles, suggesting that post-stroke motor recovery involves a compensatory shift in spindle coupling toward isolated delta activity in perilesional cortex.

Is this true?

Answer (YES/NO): NO